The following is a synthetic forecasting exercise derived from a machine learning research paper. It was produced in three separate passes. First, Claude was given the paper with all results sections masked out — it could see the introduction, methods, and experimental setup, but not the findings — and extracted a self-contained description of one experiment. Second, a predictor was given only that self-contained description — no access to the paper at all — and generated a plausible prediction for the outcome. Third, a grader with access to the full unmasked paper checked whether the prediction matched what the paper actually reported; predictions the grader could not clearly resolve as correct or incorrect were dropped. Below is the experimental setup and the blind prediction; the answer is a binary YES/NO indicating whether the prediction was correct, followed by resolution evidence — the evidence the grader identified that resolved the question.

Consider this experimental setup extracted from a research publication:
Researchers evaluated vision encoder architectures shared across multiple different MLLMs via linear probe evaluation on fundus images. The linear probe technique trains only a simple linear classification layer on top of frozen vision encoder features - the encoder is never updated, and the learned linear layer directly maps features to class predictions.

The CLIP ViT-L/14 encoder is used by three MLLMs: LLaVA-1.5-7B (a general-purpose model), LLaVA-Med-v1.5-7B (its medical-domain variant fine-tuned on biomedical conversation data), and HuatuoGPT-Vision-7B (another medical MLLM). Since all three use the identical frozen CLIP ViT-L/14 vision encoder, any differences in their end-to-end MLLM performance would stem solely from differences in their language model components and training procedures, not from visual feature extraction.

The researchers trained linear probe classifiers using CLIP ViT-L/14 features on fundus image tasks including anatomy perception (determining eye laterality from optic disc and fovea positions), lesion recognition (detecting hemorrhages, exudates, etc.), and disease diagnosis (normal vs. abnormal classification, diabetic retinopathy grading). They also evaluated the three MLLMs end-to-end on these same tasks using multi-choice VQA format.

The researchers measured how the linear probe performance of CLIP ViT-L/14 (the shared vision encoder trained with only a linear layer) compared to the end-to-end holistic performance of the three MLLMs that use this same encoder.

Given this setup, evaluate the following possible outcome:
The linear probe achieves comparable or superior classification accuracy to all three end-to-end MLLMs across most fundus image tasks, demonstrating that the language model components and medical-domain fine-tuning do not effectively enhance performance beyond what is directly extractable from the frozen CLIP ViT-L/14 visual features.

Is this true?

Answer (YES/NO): NO